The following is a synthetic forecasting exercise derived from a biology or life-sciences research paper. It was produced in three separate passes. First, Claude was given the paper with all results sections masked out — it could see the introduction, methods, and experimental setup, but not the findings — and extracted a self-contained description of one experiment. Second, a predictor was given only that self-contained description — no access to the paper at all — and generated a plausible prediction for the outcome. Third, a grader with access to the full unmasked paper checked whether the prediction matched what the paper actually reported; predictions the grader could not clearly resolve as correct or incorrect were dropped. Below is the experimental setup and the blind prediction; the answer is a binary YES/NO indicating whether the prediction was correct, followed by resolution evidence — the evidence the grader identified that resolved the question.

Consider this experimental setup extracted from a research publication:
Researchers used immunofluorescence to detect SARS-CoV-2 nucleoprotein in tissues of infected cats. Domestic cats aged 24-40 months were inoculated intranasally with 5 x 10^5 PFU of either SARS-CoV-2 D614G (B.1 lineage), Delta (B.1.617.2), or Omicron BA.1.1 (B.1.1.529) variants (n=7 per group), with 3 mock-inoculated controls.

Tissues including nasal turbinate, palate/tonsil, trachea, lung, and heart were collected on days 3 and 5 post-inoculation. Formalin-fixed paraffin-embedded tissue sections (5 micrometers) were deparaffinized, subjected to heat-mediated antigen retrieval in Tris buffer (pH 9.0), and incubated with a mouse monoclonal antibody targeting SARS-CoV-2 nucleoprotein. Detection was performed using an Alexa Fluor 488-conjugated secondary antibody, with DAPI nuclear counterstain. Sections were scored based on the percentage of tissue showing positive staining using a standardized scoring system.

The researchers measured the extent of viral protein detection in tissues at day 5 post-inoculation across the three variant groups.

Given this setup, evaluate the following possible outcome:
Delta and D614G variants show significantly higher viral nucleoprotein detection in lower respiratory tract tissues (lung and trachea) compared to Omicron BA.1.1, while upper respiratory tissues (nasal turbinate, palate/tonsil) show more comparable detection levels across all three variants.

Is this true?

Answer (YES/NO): NO